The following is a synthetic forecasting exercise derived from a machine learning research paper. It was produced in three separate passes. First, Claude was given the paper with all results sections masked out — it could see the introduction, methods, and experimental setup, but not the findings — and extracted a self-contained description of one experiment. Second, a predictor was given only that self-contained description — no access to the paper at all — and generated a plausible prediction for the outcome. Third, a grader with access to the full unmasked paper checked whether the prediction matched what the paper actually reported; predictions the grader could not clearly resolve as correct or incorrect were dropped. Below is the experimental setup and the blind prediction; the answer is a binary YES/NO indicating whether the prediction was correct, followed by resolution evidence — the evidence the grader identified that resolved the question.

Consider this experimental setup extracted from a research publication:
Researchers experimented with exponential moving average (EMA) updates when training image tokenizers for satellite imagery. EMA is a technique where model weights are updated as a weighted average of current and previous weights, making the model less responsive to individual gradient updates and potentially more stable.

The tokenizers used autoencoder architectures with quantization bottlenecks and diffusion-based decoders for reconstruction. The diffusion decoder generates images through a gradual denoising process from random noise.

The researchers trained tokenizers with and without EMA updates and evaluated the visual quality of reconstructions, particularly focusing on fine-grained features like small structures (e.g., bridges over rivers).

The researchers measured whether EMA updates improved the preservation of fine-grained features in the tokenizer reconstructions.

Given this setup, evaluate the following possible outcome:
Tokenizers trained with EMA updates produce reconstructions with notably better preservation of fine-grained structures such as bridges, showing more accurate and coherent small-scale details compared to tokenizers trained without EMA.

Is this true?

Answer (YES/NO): NO